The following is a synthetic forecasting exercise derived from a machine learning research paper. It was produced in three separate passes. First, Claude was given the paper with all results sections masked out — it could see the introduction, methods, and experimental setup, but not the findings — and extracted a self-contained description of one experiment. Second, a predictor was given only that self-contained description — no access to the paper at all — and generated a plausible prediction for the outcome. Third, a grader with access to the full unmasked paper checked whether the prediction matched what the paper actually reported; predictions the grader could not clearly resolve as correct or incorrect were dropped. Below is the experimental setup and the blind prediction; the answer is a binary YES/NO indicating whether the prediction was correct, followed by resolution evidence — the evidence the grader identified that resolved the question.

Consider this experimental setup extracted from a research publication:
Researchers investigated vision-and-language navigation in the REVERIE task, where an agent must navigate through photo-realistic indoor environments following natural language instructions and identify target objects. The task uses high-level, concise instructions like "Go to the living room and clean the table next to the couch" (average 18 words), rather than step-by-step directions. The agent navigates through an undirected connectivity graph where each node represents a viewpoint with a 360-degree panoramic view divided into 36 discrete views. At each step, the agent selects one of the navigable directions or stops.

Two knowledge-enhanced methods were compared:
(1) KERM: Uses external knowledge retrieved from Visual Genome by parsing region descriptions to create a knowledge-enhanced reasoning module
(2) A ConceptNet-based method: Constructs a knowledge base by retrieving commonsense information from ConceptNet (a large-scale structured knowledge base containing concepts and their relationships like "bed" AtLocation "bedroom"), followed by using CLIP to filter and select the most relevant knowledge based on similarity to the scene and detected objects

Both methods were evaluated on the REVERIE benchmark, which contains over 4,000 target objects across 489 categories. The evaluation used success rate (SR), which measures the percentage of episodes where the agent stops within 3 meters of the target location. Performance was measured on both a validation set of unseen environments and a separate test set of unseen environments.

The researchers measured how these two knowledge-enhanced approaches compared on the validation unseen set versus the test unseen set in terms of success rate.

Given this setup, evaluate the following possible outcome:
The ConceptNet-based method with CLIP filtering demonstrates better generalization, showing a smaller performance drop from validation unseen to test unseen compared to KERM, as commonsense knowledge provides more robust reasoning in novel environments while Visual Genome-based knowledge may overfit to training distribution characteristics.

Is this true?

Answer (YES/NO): NO